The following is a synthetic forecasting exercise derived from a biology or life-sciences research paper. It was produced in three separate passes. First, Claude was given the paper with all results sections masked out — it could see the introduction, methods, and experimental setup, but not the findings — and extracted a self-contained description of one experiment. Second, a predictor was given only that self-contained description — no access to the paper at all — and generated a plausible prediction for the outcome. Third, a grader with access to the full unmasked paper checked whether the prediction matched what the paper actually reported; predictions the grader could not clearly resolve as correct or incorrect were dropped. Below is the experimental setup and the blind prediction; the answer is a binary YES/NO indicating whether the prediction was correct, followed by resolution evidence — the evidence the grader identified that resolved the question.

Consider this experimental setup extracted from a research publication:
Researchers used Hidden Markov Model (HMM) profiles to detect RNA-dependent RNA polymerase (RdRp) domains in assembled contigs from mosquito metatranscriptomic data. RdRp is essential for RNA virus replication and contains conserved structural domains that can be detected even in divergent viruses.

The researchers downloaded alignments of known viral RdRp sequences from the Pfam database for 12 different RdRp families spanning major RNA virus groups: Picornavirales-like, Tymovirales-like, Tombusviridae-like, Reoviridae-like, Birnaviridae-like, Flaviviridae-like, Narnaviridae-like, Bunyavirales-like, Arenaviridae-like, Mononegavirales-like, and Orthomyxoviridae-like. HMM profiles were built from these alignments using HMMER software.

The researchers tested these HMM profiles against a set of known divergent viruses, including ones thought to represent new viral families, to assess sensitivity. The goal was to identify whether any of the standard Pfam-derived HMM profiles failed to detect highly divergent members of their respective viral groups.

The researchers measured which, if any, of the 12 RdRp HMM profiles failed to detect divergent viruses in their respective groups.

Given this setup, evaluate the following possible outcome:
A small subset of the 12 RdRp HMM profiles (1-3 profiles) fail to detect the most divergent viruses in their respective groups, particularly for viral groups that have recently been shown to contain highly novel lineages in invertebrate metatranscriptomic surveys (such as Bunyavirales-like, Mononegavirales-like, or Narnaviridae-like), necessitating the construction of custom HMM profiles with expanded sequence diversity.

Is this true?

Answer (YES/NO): NO